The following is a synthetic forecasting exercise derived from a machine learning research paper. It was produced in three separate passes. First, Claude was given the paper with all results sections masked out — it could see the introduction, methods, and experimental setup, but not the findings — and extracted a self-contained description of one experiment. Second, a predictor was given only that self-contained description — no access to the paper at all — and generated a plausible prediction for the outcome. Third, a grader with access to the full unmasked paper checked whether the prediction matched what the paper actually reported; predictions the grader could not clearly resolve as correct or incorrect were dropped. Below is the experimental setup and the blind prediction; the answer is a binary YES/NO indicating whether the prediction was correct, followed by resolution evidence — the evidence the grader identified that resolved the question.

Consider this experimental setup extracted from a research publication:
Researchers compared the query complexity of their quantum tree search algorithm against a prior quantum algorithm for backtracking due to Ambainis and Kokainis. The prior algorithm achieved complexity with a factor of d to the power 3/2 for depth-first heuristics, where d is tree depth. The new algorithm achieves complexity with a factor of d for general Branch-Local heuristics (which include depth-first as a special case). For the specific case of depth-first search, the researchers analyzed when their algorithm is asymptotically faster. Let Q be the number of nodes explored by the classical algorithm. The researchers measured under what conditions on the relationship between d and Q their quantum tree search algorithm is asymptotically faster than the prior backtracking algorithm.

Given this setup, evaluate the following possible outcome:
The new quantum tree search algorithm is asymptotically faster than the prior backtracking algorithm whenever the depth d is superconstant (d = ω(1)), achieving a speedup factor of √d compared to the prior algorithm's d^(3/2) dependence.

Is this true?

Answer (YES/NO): NO